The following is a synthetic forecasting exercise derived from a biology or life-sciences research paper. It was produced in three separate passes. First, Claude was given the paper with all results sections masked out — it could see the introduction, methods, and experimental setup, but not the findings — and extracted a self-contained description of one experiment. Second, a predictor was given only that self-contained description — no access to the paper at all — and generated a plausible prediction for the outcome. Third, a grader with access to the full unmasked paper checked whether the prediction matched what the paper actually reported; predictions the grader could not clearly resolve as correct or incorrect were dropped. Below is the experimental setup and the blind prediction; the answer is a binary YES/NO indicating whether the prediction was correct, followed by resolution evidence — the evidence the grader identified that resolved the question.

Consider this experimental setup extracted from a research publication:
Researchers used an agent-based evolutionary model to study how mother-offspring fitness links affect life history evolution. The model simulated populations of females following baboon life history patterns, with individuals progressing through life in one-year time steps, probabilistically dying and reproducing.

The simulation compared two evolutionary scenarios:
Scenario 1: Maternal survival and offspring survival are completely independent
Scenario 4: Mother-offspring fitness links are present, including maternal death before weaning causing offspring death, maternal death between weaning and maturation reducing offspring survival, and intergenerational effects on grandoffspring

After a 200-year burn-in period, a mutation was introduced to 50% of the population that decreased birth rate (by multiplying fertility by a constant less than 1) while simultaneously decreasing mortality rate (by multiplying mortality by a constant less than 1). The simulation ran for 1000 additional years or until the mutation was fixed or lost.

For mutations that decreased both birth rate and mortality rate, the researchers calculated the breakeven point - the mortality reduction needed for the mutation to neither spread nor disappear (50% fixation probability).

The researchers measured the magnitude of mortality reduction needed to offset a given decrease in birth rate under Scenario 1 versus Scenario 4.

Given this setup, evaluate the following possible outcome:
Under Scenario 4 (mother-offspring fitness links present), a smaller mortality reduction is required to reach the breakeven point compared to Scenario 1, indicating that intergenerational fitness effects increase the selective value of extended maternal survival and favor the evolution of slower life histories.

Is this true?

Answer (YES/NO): YES